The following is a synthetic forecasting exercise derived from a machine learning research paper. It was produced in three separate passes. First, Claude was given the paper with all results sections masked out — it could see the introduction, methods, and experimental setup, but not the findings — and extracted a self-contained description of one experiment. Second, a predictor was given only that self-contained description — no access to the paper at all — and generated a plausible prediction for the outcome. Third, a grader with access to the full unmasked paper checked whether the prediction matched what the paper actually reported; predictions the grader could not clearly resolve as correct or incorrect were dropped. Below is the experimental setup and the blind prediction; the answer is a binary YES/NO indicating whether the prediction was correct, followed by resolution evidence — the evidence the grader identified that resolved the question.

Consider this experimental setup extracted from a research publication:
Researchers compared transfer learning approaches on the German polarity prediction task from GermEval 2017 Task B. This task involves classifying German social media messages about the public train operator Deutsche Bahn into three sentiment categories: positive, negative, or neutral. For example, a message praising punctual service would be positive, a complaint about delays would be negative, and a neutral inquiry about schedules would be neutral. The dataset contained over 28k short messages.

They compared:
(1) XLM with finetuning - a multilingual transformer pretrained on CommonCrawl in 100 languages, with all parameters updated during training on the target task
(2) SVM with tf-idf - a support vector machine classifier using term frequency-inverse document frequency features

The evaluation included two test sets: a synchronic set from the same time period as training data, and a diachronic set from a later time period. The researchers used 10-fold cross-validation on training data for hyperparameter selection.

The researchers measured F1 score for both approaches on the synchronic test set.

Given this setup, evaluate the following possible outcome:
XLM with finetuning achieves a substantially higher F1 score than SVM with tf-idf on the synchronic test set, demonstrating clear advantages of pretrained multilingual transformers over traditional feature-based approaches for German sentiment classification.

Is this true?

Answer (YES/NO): NO